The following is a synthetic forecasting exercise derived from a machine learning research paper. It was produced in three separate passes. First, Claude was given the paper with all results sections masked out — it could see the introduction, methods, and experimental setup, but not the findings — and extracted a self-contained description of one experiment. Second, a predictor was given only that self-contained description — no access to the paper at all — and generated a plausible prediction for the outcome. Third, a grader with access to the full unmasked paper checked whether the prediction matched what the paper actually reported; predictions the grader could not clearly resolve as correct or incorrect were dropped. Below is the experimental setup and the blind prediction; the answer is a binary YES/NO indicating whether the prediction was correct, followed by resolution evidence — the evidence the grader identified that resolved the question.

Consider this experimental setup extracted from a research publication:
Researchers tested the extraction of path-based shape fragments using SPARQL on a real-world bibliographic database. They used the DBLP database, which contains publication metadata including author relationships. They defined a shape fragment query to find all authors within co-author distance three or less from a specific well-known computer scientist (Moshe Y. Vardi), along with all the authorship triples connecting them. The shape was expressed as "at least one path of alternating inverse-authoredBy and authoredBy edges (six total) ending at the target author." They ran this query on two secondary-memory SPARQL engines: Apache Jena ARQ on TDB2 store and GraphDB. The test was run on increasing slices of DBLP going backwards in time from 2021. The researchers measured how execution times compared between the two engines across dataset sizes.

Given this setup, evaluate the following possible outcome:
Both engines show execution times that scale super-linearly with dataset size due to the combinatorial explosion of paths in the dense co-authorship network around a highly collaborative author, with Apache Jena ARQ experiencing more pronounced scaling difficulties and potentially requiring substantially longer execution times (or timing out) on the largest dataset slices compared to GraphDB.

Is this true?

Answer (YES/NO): NO